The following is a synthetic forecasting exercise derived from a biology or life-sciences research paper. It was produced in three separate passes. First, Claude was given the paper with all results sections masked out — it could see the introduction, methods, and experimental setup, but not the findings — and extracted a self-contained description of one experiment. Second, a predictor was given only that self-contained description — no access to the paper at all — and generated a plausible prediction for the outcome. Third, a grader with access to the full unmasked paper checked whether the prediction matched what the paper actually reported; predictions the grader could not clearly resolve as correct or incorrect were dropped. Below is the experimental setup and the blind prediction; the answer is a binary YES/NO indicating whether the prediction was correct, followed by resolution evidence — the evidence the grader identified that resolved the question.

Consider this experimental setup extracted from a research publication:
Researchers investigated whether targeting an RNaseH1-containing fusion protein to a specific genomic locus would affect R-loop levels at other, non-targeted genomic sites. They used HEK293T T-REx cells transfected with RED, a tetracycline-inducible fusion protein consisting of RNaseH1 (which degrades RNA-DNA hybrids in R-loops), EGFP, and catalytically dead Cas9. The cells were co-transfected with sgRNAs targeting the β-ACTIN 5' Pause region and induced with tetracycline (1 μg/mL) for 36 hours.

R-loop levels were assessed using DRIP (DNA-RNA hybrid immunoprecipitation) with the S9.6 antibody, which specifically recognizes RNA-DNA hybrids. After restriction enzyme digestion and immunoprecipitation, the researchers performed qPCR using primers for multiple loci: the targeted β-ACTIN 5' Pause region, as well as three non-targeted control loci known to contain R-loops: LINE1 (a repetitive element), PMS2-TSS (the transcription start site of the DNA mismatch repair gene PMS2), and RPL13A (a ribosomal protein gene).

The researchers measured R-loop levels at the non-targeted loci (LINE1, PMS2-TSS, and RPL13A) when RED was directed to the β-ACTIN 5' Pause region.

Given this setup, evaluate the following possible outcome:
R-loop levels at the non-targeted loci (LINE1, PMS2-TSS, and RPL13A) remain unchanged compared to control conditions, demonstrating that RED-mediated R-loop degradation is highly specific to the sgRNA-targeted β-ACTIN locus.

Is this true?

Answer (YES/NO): YES